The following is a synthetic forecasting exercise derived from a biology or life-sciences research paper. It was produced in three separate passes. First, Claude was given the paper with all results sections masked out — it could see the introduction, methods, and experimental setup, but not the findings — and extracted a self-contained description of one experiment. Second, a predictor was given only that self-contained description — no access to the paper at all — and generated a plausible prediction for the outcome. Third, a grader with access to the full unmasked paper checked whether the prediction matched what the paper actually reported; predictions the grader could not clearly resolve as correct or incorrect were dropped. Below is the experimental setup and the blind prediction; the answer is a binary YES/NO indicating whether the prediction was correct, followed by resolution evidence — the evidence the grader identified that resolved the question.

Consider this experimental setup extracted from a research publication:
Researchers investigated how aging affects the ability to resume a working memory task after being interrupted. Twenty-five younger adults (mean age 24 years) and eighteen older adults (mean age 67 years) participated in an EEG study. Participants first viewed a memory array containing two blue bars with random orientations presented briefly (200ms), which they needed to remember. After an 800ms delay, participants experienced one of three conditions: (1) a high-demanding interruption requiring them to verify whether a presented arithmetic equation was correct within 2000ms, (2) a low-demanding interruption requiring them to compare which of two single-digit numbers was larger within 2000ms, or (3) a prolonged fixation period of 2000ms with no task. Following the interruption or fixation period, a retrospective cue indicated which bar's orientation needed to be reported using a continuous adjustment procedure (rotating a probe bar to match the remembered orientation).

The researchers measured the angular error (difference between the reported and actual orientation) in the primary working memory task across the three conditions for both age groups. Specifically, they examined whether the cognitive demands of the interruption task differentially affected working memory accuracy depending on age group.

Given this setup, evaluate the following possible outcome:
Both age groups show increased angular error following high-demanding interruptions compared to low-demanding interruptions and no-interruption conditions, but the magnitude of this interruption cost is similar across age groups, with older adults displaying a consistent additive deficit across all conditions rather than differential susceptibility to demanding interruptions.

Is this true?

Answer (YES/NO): NO